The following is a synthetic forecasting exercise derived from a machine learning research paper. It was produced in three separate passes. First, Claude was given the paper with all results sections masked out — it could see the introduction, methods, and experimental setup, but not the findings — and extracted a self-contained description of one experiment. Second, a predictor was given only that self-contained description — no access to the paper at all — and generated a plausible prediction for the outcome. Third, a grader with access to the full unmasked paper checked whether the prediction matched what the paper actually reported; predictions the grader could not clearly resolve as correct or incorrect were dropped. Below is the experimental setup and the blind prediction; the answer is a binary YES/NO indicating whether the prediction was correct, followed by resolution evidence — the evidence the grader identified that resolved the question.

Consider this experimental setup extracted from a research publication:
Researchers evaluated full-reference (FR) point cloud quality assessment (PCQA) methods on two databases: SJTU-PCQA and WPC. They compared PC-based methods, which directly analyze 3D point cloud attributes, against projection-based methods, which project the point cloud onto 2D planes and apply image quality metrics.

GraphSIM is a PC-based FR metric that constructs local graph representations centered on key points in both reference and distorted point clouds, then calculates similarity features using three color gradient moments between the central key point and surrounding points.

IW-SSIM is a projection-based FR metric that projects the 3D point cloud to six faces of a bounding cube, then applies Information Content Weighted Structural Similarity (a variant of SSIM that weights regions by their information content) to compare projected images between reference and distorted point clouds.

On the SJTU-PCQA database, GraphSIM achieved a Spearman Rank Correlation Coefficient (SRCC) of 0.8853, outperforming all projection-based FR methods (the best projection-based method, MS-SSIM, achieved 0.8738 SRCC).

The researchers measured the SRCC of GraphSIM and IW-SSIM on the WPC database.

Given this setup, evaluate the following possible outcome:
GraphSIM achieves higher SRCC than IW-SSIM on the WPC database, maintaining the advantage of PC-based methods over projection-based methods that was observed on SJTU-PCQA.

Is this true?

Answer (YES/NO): NO